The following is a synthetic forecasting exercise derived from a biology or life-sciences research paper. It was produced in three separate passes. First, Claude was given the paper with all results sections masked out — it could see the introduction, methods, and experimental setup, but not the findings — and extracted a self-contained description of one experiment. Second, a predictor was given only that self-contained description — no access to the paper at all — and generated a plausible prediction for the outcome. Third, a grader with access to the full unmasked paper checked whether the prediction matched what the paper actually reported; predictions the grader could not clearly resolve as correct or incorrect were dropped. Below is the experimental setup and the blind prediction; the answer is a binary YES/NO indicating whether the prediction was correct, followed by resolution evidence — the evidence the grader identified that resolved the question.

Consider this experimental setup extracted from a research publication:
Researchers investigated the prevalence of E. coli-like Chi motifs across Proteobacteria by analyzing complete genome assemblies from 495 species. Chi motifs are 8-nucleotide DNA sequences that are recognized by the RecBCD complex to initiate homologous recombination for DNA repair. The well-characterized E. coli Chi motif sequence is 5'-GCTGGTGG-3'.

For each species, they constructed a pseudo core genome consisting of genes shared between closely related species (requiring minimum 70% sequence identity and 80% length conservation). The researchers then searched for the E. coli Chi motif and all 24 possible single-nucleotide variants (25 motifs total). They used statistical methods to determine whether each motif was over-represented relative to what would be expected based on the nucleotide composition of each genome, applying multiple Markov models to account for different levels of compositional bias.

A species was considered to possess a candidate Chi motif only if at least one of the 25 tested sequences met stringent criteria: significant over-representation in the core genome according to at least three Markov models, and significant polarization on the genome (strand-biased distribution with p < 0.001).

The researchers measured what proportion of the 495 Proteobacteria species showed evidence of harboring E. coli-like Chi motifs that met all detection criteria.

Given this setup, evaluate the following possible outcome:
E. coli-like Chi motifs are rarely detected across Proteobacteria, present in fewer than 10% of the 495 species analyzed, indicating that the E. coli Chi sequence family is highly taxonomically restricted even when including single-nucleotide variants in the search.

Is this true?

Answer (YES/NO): NO